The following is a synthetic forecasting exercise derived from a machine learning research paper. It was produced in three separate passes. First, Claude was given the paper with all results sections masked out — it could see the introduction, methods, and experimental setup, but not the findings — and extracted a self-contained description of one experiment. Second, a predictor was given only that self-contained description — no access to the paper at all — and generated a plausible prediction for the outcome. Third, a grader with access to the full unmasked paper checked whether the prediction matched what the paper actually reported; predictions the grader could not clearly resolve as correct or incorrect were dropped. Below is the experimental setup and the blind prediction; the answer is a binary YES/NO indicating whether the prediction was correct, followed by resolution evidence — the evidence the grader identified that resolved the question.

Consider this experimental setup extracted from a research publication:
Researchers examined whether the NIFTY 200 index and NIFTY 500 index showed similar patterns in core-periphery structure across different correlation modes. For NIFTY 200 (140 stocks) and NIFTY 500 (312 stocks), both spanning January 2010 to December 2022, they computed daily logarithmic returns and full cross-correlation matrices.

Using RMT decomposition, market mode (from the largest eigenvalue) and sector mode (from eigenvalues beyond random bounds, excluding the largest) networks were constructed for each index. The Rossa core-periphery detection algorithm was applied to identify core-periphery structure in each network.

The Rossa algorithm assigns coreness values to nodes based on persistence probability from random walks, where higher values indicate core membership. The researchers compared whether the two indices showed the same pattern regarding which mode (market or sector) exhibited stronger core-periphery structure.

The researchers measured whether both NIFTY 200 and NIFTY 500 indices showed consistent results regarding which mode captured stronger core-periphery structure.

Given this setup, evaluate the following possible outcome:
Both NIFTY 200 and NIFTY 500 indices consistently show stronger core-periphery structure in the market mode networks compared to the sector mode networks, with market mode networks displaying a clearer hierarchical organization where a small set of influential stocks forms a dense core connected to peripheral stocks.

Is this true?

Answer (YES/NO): YES